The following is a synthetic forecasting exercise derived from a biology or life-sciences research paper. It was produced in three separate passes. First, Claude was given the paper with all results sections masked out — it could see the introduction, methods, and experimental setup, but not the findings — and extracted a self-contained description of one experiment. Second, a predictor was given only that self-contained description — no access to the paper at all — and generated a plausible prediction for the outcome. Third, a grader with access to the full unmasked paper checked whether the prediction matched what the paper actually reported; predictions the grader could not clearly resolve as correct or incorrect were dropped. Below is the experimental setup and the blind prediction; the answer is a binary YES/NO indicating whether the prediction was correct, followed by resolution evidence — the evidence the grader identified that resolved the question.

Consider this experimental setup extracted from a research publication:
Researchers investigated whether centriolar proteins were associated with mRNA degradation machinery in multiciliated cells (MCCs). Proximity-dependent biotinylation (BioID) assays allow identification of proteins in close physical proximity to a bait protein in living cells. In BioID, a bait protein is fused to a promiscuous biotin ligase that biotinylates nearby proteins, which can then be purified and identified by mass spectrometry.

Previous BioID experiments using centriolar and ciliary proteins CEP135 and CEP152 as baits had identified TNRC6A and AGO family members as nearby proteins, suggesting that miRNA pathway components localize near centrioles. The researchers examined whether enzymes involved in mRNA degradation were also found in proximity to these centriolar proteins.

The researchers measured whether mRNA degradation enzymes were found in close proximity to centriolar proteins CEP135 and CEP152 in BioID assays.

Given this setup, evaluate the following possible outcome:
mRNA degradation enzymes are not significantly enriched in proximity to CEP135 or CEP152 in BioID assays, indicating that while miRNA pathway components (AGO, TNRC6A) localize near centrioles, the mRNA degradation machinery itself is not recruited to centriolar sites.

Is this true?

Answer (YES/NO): YES